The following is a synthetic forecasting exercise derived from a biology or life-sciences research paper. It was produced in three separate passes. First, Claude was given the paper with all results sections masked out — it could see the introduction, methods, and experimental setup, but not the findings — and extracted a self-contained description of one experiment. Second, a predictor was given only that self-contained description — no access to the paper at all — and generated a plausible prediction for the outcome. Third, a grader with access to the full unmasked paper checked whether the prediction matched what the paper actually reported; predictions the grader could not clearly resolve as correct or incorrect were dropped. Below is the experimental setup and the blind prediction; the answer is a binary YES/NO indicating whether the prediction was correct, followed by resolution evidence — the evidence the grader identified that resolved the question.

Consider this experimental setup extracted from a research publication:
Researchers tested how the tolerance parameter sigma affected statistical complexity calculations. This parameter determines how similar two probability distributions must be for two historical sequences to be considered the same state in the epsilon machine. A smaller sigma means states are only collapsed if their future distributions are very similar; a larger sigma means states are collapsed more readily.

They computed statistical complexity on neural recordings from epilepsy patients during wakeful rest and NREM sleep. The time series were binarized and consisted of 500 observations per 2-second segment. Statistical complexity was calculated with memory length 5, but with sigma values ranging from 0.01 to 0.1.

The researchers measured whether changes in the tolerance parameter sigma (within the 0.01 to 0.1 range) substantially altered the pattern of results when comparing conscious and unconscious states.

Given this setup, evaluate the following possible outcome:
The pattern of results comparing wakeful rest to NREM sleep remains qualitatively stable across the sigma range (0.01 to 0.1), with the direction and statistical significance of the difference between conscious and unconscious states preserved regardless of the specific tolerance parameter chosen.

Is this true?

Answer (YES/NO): YES